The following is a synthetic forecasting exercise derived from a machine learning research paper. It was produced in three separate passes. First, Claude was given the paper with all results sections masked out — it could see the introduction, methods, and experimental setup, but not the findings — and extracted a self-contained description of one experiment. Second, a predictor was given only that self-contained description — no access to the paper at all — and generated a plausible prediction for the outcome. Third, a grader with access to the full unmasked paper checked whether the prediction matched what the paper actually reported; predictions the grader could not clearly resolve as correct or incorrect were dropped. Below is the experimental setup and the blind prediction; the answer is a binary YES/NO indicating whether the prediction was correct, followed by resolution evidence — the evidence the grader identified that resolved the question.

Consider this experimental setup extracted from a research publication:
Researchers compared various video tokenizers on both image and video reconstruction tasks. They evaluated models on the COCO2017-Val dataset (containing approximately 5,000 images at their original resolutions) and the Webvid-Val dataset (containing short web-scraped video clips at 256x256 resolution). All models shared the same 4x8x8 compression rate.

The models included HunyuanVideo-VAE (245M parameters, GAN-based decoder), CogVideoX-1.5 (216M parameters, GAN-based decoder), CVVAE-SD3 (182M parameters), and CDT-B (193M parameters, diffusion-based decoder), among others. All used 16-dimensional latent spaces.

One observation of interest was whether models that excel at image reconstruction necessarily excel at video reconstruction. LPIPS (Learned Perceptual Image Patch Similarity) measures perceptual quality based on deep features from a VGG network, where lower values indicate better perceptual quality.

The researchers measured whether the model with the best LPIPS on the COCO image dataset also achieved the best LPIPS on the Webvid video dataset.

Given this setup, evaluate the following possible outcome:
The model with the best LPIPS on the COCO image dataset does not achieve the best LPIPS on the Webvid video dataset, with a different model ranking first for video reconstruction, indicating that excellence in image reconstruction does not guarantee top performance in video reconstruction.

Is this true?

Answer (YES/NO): YES